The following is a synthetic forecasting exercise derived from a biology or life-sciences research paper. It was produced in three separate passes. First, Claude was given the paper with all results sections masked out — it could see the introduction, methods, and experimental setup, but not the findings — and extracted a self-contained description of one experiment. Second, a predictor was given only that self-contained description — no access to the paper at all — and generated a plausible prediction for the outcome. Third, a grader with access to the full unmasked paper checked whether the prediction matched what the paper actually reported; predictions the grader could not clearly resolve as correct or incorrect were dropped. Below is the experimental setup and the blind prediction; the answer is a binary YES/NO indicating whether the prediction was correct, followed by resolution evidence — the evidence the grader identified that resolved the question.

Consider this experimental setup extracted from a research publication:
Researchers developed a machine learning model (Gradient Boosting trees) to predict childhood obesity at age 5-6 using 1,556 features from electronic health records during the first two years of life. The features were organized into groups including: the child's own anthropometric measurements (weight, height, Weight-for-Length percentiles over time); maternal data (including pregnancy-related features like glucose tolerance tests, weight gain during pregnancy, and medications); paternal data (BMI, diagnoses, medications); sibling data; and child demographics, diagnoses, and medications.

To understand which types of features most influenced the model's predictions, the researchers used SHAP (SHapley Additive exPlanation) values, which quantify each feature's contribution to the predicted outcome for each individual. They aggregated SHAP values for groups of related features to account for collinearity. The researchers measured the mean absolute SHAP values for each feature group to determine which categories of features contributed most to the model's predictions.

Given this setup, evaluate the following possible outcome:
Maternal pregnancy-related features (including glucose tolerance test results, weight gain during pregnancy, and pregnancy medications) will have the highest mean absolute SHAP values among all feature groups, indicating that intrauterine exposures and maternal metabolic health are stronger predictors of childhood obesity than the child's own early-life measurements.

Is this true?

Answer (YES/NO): NO